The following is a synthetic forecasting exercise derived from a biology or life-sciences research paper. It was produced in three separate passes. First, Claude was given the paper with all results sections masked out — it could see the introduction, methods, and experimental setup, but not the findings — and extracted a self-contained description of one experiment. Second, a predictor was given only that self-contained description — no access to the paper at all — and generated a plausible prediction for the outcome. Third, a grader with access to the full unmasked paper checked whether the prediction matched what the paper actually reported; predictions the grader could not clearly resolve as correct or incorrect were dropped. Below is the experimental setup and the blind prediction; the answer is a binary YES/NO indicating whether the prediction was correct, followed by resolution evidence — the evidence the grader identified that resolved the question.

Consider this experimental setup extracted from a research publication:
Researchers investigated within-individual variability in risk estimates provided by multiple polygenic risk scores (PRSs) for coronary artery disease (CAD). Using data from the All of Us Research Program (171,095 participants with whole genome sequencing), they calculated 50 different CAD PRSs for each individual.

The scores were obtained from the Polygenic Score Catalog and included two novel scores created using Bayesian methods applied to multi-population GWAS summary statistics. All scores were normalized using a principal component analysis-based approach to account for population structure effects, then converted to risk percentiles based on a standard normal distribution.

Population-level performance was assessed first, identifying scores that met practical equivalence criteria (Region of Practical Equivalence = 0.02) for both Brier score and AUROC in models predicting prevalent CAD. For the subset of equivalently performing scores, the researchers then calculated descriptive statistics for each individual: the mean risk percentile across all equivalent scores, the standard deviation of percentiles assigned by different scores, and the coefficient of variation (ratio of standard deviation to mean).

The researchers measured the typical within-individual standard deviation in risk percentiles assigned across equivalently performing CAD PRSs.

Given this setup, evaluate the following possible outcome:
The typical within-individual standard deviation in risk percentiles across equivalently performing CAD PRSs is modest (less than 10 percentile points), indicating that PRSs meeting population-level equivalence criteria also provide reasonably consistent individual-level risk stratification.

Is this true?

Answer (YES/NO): NO